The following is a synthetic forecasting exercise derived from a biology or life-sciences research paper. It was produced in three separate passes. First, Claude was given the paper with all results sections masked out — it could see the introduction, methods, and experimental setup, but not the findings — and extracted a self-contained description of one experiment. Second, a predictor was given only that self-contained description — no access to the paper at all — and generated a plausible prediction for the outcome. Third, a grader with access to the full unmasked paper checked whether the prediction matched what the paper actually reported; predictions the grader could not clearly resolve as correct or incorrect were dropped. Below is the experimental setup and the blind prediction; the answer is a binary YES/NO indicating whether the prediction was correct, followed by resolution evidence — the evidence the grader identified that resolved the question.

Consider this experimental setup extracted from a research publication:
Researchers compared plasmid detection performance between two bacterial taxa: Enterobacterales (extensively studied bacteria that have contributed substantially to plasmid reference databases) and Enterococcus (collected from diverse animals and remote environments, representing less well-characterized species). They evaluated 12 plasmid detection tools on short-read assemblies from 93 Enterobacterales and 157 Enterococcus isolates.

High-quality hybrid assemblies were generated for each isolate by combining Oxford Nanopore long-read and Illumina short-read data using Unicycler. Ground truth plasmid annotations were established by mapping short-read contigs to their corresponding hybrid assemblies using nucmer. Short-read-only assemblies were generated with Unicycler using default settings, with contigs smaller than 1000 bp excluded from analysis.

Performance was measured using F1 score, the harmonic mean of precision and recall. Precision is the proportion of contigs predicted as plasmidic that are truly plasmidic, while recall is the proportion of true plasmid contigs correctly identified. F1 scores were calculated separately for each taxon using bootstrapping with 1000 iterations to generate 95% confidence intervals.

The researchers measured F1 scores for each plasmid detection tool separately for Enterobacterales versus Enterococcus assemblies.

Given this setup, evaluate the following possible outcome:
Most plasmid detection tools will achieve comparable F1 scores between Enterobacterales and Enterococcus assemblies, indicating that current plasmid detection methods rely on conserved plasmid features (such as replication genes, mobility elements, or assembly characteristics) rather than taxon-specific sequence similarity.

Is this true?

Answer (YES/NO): NO